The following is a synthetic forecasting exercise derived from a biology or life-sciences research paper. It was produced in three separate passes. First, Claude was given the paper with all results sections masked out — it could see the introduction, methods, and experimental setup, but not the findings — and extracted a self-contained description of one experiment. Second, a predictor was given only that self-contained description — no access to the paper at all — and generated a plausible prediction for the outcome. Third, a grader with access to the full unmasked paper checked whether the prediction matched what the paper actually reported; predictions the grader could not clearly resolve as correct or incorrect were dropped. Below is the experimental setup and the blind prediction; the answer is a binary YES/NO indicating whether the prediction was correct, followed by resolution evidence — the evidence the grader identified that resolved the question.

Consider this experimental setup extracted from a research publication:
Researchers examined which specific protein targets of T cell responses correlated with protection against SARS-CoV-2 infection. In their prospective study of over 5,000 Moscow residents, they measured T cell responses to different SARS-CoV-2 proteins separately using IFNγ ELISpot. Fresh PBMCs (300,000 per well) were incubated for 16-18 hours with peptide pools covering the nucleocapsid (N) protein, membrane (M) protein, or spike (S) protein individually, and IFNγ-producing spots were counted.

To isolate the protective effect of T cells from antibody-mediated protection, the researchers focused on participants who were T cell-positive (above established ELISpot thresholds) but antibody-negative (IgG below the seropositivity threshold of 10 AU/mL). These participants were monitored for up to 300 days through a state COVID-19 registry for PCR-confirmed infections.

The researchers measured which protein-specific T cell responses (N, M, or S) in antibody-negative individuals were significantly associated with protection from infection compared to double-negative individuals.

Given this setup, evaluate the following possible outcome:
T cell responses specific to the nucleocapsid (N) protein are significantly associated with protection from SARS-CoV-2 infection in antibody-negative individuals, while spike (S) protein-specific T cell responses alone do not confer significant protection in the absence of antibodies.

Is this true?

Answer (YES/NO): NO